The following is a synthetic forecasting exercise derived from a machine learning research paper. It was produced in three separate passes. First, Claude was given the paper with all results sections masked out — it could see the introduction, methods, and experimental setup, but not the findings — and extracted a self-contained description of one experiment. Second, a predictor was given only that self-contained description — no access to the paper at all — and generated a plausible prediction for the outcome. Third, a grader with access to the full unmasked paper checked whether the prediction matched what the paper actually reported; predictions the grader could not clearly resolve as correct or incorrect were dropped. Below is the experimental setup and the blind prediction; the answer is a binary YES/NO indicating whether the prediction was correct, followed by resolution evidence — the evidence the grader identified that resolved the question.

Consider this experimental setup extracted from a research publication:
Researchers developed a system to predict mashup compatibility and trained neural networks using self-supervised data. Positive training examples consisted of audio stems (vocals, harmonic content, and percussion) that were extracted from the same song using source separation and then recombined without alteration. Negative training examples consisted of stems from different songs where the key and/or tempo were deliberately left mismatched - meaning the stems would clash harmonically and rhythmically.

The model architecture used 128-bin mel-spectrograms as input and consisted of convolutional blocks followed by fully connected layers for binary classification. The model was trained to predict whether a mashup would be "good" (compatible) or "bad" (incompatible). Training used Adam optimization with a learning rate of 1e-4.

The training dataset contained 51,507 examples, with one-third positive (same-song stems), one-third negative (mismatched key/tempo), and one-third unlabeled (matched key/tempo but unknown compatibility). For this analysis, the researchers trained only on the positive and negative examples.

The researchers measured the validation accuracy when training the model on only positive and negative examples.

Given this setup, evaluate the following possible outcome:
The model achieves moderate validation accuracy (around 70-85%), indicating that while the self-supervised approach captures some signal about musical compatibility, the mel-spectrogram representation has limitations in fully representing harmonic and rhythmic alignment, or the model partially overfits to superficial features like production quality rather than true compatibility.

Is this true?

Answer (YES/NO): NO